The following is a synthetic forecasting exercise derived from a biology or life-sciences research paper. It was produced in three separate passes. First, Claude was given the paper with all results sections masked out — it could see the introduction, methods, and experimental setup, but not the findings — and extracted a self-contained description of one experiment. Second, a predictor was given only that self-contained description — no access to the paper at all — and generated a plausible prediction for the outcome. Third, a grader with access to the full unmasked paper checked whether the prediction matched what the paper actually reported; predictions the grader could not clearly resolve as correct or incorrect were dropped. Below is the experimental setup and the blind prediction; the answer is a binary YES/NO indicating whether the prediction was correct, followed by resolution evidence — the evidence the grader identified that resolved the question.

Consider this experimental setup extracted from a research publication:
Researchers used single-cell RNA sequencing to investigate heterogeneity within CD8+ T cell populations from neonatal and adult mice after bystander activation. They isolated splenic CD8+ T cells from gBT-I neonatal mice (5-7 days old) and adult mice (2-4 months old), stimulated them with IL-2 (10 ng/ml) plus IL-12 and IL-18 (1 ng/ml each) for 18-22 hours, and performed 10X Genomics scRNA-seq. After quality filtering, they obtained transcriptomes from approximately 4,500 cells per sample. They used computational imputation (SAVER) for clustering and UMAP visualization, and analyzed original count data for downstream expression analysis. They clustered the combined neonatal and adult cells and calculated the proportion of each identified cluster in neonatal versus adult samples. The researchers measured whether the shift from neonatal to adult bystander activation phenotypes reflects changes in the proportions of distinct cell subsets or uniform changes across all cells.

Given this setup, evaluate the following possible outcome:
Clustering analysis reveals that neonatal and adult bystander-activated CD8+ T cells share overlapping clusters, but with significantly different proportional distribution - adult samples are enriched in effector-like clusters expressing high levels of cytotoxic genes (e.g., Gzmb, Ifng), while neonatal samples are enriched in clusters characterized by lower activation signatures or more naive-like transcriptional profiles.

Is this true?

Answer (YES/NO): NO